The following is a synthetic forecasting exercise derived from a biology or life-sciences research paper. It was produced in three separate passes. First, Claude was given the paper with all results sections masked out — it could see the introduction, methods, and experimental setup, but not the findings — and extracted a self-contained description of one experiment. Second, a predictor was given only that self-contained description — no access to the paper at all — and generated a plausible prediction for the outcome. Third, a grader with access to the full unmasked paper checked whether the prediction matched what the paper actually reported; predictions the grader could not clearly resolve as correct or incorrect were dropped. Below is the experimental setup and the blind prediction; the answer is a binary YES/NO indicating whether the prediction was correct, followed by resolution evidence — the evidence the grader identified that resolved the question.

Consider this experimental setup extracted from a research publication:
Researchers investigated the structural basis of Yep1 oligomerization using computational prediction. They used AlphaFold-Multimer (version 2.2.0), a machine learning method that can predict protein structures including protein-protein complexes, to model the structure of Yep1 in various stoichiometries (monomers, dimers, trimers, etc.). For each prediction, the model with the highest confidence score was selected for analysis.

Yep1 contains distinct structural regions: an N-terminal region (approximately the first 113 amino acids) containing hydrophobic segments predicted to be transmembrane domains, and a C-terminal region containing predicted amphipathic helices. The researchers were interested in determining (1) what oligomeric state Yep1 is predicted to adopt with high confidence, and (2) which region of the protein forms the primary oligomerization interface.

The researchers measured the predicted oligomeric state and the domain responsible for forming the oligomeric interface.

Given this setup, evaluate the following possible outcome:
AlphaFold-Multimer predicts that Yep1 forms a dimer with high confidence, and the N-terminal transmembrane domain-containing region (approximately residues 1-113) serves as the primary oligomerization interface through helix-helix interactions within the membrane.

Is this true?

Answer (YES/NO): YES